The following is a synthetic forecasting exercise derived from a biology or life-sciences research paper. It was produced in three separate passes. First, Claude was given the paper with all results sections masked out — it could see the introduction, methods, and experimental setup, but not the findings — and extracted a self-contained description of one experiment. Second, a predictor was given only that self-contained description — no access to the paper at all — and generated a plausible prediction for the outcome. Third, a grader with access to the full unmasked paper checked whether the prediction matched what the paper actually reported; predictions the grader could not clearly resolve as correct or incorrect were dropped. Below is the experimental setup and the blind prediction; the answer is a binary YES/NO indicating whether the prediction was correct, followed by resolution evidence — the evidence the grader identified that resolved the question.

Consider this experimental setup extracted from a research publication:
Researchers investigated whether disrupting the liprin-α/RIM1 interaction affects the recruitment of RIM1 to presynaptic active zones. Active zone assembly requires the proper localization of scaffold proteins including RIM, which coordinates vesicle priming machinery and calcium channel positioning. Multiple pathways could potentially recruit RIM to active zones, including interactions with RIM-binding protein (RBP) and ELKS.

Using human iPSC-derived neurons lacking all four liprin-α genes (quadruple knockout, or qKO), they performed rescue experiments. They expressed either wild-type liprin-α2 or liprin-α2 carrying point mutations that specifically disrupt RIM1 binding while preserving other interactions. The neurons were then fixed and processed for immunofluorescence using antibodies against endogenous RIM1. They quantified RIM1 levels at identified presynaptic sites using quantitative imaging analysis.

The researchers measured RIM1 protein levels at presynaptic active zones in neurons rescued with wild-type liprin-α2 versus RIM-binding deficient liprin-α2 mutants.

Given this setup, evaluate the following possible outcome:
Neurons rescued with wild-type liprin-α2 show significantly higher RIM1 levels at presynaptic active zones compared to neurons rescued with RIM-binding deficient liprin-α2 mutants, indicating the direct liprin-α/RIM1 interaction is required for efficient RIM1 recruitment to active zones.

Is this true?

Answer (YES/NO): YES